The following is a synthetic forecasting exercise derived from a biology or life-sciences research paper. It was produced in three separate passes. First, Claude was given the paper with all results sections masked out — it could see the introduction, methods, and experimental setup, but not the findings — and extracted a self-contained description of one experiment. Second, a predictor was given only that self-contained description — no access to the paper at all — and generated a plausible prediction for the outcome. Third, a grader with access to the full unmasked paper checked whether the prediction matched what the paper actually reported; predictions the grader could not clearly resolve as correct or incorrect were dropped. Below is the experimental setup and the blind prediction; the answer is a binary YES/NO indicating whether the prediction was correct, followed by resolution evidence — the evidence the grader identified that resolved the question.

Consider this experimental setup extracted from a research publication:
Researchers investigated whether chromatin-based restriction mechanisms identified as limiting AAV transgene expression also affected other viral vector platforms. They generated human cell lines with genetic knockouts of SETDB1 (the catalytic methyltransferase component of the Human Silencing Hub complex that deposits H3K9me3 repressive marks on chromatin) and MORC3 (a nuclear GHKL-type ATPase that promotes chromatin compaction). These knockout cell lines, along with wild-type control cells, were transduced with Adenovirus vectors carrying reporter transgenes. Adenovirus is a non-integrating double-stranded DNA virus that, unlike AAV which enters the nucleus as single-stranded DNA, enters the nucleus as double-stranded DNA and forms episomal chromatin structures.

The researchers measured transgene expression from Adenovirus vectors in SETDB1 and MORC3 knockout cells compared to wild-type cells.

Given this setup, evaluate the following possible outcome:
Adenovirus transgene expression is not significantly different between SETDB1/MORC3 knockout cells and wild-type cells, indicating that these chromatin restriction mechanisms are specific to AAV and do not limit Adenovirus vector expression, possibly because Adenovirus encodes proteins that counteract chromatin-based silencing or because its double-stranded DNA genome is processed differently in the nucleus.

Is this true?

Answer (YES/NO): NO